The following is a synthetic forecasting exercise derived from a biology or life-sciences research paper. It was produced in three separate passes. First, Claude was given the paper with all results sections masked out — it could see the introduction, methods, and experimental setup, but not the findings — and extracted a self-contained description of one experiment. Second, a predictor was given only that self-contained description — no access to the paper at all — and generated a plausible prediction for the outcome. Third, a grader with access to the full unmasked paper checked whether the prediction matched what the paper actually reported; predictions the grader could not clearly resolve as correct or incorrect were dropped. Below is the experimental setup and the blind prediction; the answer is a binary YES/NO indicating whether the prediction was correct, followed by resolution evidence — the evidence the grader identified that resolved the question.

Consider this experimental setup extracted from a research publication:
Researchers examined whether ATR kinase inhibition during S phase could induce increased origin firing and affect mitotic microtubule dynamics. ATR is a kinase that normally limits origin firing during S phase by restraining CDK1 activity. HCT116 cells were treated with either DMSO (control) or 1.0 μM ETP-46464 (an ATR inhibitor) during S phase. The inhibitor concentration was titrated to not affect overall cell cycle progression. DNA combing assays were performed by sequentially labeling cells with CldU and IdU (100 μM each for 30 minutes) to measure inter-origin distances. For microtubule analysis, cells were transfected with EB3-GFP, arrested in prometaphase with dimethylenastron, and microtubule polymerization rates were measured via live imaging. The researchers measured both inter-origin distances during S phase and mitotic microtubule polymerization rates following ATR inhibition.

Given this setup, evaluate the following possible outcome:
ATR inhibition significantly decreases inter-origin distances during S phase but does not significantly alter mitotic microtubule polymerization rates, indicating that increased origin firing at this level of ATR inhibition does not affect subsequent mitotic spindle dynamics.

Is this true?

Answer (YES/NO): NO